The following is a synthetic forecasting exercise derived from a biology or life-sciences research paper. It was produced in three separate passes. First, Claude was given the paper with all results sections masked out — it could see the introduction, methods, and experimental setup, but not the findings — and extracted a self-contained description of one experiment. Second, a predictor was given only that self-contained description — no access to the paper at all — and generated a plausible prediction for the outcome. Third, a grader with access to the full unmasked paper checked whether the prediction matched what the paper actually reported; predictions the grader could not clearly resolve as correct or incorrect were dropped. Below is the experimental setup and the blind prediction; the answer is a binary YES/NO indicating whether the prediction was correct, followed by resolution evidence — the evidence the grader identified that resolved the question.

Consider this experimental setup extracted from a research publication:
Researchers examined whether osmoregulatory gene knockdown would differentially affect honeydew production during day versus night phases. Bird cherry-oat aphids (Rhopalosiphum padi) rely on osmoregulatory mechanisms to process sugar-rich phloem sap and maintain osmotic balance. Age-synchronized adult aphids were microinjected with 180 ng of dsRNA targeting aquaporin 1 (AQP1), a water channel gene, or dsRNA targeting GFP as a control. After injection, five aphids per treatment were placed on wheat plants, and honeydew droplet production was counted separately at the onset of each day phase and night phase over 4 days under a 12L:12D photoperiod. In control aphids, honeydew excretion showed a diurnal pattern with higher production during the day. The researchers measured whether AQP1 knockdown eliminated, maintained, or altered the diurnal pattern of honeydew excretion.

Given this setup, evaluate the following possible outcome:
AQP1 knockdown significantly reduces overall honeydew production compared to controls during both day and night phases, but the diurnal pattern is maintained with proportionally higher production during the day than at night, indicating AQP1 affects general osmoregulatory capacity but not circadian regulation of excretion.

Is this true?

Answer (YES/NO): NO